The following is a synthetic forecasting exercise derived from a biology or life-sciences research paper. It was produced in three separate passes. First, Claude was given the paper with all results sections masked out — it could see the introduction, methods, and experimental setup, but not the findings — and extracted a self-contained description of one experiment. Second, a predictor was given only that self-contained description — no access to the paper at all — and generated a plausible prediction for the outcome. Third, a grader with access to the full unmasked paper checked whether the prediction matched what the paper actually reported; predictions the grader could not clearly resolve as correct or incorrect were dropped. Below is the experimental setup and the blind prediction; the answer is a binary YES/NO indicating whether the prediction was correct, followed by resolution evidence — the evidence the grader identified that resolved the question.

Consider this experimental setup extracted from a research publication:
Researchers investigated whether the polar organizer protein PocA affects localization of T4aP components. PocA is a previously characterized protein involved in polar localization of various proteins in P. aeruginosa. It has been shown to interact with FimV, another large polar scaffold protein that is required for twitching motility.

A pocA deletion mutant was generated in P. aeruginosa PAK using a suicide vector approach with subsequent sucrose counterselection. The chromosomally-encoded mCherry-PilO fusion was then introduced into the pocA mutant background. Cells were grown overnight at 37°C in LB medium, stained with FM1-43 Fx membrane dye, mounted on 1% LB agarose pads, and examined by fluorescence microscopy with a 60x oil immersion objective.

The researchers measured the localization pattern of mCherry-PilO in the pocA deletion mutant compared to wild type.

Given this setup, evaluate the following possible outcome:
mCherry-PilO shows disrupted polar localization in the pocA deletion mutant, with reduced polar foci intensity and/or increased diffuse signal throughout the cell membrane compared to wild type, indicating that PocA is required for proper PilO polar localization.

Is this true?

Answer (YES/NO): YES